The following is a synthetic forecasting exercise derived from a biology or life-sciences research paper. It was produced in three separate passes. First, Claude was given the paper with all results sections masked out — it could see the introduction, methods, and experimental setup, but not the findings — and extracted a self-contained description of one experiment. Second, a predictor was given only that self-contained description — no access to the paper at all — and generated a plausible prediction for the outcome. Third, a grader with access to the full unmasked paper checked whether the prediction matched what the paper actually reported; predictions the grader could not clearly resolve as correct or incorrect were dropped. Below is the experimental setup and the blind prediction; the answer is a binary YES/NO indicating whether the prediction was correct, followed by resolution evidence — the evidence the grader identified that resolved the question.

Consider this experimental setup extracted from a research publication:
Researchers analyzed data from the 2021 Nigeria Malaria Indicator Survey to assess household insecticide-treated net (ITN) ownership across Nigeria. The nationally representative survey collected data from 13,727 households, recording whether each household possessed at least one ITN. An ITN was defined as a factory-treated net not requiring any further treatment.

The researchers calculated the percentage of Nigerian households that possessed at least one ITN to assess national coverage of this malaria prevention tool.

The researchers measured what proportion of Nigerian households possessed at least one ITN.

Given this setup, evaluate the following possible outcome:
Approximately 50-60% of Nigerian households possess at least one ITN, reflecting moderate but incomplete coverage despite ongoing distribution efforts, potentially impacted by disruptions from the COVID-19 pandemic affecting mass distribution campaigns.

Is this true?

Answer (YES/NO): YES